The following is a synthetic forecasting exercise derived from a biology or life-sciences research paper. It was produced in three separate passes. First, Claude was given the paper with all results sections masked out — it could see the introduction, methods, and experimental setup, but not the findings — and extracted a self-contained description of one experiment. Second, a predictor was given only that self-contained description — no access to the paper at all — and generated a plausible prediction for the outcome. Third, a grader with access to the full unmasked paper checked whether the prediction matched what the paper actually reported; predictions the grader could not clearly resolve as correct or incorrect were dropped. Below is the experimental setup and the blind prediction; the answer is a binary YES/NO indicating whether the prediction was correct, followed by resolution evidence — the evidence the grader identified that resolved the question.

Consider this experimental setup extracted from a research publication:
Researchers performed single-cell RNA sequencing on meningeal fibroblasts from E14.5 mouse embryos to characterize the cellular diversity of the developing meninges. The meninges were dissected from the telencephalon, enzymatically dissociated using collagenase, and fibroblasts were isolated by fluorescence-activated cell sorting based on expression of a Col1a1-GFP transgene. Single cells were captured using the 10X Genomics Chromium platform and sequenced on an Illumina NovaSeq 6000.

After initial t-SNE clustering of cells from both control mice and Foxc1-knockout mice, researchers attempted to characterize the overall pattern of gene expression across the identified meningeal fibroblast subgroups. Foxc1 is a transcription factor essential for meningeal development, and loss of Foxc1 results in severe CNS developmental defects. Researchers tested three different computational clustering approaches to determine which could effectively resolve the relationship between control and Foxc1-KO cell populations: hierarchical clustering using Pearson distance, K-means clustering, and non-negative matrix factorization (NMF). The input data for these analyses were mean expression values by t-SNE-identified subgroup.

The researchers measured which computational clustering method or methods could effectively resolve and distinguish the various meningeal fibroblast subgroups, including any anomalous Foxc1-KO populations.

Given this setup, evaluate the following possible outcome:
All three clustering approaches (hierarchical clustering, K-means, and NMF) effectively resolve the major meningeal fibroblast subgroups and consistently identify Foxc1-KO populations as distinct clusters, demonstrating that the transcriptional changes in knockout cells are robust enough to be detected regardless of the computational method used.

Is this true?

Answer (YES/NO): NO